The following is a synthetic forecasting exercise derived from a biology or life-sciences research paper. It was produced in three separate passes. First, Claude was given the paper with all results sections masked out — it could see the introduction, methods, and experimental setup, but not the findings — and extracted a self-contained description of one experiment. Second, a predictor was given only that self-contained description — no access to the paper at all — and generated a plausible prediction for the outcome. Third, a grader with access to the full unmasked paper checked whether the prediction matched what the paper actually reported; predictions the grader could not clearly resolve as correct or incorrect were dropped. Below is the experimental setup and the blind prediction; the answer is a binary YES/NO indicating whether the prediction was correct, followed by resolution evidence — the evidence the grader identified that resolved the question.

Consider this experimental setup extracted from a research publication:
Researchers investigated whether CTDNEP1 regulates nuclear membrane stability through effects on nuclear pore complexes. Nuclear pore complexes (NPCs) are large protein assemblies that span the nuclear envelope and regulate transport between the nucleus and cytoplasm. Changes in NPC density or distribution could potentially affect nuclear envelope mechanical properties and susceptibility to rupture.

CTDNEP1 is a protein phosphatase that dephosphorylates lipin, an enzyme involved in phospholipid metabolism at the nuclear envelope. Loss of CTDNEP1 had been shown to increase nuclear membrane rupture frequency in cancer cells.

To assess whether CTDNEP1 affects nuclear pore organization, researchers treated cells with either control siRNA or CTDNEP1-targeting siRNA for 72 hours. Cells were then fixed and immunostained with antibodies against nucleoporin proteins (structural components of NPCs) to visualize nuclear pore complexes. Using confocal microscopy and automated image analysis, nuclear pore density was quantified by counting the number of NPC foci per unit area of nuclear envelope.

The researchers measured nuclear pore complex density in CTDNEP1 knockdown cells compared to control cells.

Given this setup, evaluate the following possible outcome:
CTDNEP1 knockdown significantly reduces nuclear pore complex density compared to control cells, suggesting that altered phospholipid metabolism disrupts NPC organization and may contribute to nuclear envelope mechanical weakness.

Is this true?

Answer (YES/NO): NO